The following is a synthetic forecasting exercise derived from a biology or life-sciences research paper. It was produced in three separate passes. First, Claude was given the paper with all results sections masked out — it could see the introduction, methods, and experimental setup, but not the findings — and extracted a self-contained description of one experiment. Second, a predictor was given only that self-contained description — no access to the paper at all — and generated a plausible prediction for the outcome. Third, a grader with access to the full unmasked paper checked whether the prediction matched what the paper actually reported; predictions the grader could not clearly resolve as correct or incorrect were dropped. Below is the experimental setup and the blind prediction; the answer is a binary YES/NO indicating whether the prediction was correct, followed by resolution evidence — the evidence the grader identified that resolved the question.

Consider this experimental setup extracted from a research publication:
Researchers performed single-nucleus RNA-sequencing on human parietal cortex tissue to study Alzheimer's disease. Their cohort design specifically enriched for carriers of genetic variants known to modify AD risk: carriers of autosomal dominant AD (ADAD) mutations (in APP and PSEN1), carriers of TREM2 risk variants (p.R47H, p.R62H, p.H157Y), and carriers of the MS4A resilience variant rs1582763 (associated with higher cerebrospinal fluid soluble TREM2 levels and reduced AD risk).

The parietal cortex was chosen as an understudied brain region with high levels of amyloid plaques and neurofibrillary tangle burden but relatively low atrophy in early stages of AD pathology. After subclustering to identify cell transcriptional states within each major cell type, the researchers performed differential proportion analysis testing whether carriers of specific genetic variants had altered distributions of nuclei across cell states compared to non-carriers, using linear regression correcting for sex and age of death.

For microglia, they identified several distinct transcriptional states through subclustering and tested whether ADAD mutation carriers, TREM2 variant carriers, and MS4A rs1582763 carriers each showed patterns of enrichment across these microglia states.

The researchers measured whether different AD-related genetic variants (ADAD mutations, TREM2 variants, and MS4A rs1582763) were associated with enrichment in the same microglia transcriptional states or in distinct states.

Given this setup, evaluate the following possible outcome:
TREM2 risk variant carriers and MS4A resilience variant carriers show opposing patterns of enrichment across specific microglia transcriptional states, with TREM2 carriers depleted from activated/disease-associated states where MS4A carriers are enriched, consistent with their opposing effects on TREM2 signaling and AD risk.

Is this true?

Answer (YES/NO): NO